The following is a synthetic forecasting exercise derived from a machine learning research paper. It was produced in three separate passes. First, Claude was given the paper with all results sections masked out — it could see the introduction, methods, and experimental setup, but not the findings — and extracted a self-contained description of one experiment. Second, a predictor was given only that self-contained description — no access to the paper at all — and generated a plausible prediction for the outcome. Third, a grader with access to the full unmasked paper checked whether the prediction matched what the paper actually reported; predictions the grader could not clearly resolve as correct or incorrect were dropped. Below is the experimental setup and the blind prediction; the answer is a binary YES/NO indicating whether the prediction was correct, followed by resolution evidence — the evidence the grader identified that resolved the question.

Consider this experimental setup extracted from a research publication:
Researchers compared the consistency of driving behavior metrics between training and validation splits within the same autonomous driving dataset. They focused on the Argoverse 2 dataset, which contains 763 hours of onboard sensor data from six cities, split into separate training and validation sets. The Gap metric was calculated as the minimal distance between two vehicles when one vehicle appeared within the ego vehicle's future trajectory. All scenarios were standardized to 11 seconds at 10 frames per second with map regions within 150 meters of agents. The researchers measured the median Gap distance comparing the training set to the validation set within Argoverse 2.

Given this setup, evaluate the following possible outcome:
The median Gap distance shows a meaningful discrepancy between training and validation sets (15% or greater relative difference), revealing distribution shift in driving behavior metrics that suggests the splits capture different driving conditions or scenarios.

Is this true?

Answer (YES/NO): YES